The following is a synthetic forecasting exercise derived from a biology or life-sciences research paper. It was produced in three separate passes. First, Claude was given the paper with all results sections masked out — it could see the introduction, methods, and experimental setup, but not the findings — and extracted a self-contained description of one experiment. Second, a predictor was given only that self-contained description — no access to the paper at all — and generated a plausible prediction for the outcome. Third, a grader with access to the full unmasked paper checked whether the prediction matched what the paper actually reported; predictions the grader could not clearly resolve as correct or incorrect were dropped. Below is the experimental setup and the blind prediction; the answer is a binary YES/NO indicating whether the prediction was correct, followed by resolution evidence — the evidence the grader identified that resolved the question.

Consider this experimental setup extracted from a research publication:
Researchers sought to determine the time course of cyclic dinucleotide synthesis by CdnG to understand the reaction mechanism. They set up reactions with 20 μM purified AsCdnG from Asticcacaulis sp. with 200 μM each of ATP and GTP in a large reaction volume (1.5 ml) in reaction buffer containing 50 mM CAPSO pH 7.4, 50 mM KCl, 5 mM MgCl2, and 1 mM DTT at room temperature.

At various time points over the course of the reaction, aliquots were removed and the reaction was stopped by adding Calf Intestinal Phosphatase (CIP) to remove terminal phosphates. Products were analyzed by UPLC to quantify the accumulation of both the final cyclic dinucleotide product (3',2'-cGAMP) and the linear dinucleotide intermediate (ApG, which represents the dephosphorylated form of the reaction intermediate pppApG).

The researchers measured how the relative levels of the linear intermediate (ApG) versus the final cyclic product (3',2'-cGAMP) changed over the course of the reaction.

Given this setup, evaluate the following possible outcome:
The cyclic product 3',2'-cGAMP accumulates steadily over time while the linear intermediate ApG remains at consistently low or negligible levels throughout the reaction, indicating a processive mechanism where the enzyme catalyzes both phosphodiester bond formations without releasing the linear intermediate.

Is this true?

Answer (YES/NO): NO